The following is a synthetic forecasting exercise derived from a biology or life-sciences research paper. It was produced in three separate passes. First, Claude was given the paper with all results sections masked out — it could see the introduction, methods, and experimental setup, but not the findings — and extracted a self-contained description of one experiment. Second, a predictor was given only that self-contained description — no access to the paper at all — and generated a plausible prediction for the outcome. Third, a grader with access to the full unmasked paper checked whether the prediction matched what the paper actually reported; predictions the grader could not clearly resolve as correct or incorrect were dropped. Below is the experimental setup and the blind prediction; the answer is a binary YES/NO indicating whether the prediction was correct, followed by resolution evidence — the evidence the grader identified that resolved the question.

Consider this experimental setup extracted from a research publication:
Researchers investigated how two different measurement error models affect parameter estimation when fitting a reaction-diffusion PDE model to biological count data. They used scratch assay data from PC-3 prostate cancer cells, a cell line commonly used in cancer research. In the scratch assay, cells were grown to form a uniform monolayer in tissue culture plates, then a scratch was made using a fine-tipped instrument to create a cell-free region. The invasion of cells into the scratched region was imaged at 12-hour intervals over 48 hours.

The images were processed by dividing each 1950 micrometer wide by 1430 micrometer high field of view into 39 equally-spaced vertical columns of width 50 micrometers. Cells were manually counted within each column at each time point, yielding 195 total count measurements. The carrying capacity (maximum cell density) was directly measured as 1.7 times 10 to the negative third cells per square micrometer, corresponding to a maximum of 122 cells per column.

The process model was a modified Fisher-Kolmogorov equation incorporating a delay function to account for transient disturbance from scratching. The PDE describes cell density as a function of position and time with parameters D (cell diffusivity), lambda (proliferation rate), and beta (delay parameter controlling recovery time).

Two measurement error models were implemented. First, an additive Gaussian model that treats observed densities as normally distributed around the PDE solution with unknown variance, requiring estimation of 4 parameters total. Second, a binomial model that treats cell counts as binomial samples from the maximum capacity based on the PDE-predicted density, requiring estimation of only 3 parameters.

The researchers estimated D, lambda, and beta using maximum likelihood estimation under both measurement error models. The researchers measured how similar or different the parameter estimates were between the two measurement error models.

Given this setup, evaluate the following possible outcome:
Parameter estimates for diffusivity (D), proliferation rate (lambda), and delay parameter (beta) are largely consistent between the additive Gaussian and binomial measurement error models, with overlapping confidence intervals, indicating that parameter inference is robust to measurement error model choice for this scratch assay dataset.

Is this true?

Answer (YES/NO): YES